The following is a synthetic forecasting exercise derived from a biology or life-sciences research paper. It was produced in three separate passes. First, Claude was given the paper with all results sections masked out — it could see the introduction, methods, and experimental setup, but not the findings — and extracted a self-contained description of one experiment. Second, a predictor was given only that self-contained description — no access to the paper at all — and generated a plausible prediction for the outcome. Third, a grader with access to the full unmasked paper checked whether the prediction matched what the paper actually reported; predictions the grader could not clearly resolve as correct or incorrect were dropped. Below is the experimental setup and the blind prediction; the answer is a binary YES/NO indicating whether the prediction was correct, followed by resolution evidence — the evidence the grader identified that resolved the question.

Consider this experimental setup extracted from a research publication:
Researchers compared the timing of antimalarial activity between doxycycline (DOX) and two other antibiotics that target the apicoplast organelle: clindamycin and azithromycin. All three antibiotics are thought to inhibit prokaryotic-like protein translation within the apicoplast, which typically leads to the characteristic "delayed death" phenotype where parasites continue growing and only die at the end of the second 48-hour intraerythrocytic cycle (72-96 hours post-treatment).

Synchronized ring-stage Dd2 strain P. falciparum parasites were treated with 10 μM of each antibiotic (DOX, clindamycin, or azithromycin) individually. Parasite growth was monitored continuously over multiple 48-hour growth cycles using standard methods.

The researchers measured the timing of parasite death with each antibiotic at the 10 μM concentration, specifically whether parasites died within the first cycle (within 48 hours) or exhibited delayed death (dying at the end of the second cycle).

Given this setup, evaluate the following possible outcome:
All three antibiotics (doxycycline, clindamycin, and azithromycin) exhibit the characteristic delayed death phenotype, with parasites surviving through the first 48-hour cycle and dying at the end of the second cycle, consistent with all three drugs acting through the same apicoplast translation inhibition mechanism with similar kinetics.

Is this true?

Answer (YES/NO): NO